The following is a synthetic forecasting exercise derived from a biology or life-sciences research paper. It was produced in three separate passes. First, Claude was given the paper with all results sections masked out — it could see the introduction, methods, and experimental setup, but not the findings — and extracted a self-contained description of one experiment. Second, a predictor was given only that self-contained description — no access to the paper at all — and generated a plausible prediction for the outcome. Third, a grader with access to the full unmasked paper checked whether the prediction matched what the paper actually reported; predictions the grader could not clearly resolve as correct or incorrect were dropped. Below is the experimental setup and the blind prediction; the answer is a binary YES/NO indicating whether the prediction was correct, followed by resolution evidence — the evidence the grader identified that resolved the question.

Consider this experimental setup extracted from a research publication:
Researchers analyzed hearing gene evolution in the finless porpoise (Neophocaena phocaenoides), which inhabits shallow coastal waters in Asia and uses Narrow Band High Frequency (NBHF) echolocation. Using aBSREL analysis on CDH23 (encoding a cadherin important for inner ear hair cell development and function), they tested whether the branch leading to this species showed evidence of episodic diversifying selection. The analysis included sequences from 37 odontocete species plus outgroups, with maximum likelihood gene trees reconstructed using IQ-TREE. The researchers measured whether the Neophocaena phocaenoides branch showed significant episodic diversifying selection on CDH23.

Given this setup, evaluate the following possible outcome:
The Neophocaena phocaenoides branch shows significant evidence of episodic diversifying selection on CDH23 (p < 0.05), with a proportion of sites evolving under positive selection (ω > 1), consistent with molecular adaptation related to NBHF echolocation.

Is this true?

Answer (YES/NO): NO